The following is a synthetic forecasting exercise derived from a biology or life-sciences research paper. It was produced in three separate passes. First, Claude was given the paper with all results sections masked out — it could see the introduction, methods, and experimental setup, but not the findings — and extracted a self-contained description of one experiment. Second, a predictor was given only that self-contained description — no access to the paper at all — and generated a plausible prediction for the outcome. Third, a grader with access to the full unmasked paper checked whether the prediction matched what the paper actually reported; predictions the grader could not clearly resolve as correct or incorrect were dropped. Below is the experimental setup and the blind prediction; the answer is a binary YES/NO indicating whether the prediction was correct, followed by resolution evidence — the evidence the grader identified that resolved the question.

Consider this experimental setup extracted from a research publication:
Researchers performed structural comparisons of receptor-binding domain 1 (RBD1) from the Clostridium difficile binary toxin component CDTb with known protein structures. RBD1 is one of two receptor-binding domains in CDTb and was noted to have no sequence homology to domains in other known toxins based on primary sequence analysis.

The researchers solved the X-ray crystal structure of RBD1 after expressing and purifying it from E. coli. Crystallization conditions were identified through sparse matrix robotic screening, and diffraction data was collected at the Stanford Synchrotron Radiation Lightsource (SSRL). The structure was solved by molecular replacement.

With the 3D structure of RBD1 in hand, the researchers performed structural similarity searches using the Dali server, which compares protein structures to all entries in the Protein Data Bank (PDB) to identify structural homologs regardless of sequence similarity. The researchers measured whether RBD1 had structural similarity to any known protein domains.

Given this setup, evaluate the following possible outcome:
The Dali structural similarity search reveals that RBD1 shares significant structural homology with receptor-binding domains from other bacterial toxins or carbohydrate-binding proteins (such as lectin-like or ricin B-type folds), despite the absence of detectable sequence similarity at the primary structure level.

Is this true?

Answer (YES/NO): NO